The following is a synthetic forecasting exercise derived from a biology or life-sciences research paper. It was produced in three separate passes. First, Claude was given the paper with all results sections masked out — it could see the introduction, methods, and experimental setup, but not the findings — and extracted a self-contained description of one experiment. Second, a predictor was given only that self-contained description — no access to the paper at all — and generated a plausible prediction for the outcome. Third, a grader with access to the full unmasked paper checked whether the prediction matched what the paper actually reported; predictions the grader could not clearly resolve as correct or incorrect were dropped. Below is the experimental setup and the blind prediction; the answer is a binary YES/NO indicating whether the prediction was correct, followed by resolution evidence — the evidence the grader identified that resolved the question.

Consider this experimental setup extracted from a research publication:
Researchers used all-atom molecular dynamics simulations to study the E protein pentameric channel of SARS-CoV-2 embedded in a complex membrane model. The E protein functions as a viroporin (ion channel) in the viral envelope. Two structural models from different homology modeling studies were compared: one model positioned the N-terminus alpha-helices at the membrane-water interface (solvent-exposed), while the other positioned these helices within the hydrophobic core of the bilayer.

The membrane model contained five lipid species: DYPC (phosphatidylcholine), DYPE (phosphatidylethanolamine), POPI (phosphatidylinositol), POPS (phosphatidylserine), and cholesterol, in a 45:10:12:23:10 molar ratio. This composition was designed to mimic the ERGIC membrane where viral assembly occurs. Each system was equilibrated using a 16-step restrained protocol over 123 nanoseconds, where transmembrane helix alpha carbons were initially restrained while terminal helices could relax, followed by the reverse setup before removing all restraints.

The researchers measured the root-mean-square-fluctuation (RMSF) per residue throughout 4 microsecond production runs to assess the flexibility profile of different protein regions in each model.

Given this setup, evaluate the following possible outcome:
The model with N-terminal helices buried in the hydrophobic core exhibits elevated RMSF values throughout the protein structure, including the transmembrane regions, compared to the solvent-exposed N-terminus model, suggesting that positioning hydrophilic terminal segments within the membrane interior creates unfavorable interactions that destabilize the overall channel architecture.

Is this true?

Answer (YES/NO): NO